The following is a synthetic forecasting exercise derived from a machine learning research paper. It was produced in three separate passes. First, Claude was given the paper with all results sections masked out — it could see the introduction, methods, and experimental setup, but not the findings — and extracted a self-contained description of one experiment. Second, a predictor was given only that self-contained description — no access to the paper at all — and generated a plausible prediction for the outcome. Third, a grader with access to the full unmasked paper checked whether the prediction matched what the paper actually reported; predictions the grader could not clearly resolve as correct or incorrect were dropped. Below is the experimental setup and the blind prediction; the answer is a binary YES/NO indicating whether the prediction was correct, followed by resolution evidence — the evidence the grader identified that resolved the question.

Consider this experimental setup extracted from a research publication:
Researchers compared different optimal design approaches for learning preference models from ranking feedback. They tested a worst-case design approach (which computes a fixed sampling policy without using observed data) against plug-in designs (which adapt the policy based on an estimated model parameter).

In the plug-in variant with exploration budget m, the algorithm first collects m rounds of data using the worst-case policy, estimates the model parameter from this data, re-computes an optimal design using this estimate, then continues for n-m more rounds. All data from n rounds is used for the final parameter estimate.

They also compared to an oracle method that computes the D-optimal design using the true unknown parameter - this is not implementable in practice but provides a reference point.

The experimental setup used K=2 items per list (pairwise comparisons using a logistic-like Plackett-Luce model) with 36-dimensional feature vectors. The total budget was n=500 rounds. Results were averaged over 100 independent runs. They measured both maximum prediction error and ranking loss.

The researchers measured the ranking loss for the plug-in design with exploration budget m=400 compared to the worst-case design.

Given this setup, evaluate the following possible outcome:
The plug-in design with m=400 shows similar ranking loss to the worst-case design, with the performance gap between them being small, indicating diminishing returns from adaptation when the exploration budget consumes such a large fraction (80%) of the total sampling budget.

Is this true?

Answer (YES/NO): YES